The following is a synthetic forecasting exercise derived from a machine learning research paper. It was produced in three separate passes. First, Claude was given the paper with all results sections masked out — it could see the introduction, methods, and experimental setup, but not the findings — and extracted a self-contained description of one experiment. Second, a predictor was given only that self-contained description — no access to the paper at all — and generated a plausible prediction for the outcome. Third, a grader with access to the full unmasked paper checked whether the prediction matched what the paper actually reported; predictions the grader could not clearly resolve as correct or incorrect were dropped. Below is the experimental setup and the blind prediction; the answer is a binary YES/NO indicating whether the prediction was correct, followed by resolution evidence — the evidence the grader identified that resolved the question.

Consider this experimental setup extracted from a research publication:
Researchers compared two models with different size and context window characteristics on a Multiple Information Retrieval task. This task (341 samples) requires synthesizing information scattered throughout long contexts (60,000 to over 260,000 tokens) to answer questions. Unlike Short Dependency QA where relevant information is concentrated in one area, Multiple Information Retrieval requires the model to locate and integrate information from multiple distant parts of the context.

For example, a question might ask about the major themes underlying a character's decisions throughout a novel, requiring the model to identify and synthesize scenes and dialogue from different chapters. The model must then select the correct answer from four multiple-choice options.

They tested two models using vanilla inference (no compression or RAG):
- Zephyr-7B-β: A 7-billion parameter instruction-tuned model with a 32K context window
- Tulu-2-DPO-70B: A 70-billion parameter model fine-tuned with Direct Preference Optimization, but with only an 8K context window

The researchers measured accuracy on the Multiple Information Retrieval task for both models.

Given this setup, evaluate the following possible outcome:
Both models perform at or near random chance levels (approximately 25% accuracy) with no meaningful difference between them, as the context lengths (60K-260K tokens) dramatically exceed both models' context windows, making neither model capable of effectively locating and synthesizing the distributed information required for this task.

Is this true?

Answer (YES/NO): NO